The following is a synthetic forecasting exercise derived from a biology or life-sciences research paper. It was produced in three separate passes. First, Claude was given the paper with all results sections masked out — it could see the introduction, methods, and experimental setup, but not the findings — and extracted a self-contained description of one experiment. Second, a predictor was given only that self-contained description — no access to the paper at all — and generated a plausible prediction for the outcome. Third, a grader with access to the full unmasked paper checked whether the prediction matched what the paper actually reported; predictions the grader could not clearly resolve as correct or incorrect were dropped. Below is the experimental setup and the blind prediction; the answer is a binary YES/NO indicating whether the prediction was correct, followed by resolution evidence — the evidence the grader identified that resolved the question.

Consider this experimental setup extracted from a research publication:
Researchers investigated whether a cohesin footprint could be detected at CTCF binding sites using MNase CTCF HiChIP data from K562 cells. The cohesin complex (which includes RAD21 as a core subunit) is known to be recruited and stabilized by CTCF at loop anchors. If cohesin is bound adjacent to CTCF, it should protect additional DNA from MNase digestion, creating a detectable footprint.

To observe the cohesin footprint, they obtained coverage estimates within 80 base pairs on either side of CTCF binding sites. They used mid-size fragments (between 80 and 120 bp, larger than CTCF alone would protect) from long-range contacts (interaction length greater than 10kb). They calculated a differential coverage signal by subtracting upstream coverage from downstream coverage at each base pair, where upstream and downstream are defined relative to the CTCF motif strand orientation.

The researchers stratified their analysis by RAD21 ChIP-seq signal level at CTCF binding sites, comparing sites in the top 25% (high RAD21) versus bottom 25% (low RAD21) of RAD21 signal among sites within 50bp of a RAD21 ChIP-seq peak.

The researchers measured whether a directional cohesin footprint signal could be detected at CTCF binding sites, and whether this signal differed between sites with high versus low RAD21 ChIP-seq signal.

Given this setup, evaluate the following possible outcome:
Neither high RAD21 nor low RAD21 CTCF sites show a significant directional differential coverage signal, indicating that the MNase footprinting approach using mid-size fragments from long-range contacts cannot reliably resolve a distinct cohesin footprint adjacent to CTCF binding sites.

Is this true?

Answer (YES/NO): NO